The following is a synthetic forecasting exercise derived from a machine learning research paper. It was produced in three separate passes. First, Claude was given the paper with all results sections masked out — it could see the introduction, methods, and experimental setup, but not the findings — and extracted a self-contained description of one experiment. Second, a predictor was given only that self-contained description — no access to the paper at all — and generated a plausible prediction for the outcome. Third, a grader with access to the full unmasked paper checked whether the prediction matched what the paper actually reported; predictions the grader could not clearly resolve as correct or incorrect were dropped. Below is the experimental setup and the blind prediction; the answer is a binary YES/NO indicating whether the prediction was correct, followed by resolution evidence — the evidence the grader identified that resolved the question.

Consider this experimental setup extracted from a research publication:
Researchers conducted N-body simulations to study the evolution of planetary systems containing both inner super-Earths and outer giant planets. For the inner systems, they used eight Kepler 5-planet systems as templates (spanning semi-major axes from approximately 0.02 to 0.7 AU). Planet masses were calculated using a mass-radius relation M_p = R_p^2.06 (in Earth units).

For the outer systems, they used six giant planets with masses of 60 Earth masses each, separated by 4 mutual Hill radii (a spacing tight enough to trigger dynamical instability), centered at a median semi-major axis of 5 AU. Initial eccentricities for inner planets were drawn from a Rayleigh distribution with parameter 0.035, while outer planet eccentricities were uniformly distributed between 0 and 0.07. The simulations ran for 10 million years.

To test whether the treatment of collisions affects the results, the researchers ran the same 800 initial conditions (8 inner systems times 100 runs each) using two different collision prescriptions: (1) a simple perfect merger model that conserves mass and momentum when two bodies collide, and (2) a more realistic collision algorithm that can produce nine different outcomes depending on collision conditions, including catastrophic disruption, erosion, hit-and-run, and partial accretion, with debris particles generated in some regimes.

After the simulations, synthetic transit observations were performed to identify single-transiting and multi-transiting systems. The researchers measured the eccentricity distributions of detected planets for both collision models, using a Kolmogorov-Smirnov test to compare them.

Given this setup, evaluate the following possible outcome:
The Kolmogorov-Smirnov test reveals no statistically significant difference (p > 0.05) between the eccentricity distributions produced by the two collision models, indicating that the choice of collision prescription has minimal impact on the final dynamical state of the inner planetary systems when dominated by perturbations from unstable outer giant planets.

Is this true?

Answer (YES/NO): YES